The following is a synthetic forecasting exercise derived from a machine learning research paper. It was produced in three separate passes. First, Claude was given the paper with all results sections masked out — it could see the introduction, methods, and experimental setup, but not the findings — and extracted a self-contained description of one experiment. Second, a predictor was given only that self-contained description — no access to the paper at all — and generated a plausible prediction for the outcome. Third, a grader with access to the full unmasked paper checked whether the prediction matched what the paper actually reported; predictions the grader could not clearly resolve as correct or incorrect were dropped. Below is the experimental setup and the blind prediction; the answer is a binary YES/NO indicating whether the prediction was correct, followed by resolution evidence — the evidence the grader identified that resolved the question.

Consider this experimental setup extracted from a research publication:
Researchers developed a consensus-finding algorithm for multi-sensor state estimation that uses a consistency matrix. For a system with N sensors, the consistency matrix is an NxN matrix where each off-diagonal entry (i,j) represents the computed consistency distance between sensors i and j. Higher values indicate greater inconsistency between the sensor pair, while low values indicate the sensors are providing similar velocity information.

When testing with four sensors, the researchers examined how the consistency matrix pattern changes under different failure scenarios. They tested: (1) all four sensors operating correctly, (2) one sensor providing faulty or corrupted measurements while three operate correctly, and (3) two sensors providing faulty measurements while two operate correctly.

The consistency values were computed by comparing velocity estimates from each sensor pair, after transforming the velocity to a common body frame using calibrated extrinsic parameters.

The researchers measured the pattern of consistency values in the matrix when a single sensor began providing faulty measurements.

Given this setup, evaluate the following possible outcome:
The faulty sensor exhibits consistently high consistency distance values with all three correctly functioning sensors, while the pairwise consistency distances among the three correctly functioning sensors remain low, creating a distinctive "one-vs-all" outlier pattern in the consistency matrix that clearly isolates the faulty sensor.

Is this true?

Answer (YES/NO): YES